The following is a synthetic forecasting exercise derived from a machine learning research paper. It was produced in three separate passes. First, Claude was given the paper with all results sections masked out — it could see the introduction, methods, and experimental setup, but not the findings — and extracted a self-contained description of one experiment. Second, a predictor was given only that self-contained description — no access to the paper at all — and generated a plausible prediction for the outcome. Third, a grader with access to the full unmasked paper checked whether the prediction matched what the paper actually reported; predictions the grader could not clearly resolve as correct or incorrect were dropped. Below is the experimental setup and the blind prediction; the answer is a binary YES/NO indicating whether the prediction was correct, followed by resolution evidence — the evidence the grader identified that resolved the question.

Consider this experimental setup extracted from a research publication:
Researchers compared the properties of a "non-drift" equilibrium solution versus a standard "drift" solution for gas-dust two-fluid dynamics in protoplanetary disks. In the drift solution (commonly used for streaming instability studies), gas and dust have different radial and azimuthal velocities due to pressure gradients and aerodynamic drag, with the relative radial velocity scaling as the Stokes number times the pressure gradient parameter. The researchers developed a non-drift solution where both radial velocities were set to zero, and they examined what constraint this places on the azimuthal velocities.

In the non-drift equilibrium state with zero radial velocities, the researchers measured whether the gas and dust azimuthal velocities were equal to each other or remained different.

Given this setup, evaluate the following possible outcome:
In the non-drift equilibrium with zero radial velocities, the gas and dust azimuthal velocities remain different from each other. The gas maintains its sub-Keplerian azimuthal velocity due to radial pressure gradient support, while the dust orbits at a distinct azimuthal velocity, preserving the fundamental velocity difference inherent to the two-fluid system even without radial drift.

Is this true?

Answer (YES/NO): NO